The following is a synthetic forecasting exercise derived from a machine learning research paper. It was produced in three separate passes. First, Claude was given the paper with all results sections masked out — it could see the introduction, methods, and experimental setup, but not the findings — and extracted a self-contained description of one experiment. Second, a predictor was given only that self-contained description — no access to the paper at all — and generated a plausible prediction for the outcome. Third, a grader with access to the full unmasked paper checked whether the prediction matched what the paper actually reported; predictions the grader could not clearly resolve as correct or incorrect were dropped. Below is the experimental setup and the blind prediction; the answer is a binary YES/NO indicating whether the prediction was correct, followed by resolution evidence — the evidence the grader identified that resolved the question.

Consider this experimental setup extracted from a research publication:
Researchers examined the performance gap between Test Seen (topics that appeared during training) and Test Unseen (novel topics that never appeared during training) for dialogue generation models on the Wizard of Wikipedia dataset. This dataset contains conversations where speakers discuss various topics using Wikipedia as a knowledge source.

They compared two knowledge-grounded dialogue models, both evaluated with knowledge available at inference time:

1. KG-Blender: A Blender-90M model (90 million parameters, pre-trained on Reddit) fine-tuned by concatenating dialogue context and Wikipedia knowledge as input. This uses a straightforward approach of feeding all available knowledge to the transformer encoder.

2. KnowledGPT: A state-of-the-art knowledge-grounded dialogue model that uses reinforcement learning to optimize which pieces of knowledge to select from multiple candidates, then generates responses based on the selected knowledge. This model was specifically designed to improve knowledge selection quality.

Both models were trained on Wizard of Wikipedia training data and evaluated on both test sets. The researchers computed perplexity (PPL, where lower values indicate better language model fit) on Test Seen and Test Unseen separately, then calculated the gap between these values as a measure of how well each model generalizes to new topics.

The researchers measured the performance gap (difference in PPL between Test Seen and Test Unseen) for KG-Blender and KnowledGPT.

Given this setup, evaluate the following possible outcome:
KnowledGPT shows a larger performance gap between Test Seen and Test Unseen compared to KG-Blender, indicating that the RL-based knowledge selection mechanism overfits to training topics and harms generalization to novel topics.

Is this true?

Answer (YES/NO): NO